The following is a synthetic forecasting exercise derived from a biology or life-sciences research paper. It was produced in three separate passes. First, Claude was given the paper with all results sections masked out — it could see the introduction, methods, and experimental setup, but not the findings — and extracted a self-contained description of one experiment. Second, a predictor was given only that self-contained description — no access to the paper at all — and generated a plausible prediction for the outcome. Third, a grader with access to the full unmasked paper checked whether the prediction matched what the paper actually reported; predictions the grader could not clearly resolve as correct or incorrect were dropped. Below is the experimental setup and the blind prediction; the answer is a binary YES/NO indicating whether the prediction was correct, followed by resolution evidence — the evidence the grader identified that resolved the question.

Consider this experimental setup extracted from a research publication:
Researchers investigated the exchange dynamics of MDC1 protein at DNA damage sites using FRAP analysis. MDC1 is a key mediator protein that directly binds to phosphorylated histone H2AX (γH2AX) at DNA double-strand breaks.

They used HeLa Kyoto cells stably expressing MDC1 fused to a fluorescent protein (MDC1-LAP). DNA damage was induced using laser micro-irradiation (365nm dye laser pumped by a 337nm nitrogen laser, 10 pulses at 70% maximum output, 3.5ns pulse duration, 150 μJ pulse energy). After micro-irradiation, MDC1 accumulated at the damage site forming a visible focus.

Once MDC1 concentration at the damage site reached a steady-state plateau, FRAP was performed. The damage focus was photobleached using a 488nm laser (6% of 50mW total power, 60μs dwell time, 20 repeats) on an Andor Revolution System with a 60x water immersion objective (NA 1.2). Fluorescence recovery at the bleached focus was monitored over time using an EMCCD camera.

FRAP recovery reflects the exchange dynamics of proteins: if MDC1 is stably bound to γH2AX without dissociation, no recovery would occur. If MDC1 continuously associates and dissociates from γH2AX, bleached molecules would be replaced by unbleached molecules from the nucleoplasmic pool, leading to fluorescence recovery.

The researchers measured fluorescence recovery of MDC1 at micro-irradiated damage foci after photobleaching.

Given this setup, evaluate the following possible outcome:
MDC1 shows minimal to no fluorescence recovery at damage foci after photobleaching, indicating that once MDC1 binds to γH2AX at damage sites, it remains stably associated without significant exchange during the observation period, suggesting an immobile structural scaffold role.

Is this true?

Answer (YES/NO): NO